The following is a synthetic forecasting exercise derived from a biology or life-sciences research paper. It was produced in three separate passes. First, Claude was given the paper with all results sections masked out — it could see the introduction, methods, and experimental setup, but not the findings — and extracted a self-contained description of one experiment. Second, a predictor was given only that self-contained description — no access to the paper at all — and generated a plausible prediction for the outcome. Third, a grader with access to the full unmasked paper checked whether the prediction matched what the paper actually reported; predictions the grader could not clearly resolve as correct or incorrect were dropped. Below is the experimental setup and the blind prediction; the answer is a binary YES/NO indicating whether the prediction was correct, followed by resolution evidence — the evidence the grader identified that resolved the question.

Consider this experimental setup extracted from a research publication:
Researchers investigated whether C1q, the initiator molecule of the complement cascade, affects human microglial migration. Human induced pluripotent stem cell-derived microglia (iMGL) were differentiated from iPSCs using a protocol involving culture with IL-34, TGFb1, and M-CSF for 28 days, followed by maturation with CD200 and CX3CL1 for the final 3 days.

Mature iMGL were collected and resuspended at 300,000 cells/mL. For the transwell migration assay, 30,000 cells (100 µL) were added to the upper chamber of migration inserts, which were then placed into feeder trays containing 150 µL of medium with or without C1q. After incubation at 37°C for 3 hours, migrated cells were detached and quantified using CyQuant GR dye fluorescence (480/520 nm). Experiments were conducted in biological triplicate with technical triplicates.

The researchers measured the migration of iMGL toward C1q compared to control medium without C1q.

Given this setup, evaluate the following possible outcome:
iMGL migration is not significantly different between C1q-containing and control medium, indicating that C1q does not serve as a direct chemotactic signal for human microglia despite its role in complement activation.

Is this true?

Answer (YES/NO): NO